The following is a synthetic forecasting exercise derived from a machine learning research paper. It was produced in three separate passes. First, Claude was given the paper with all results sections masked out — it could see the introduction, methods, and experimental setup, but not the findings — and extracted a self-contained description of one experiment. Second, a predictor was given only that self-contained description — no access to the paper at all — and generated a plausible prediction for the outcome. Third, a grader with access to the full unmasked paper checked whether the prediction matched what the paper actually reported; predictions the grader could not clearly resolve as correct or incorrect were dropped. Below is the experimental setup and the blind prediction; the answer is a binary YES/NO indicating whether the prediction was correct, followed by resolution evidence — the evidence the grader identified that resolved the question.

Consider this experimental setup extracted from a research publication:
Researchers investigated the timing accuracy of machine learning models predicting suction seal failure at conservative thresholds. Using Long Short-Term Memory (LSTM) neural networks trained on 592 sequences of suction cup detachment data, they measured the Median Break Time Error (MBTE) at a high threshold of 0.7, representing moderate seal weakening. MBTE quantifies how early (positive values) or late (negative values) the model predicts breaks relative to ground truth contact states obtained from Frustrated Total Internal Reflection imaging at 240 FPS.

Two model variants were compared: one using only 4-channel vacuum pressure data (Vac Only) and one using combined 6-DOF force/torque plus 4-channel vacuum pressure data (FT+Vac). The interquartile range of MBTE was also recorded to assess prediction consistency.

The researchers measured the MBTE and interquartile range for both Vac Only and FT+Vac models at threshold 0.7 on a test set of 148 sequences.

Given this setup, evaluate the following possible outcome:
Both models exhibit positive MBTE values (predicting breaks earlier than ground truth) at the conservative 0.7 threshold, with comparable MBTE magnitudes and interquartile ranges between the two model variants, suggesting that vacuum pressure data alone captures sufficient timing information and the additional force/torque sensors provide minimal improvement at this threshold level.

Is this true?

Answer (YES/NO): NO